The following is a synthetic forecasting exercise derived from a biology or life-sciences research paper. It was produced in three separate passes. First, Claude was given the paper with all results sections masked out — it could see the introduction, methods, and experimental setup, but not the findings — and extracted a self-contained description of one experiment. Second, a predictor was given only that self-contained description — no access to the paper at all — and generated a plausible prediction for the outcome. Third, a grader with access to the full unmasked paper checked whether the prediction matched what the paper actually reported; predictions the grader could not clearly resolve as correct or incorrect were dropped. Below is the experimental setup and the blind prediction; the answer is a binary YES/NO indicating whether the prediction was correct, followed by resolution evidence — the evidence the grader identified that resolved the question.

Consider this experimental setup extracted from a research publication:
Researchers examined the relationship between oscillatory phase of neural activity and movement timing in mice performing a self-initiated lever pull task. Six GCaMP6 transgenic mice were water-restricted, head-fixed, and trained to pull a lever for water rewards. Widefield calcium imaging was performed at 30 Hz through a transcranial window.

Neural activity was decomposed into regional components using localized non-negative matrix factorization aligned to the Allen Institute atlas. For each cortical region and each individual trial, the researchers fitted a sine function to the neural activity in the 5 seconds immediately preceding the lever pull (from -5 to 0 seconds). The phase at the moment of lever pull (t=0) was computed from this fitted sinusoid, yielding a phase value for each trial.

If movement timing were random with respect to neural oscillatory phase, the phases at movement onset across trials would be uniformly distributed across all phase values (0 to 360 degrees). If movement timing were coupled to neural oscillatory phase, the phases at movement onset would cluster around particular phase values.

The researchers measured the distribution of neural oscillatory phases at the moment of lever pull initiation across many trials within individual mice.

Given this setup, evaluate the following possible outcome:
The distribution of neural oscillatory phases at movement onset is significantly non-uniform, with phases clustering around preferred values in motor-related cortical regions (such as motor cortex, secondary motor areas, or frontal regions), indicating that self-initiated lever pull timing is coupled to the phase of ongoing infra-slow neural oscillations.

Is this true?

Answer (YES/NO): NO